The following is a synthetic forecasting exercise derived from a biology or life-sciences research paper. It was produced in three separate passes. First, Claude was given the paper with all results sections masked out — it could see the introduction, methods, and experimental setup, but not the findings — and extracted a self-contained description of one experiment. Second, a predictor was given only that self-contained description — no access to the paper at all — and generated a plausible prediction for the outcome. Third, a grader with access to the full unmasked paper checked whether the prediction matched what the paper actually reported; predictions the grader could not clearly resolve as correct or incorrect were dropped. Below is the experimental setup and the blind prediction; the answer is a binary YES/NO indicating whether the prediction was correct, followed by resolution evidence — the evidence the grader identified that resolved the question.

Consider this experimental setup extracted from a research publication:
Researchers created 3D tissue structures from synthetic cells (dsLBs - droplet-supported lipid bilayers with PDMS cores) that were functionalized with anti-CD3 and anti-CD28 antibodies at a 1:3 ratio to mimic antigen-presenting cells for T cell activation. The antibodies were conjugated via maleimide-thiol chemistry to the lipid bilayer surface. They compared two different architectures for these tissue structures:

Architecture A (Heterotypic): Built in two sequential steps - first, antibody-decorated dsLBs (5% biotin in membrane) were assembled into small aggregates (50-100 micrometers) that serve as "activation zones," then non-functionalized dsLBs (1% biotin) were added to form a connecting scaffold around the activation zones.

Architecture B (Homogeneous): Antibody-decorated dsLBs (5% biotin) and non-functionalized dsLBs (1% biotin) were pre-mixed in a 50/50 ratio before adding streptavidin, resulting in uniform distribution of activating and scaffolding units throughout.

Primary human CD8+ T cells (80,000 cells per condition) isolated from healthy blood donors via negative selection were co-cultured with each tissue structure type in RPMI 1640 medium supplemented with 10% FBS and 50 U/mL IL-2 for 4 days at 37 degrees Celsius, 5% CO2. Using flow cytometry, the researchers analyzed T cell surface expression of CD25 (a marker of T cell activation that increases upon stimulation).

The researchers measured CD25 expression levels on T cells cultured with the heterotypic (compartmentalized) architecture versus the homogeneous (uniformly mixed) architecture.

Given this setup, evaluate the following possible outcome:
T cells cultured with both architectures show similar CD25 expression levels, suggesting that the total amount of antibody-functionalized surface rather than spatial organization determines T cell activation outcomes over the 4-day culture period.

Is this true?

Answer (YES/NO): YES